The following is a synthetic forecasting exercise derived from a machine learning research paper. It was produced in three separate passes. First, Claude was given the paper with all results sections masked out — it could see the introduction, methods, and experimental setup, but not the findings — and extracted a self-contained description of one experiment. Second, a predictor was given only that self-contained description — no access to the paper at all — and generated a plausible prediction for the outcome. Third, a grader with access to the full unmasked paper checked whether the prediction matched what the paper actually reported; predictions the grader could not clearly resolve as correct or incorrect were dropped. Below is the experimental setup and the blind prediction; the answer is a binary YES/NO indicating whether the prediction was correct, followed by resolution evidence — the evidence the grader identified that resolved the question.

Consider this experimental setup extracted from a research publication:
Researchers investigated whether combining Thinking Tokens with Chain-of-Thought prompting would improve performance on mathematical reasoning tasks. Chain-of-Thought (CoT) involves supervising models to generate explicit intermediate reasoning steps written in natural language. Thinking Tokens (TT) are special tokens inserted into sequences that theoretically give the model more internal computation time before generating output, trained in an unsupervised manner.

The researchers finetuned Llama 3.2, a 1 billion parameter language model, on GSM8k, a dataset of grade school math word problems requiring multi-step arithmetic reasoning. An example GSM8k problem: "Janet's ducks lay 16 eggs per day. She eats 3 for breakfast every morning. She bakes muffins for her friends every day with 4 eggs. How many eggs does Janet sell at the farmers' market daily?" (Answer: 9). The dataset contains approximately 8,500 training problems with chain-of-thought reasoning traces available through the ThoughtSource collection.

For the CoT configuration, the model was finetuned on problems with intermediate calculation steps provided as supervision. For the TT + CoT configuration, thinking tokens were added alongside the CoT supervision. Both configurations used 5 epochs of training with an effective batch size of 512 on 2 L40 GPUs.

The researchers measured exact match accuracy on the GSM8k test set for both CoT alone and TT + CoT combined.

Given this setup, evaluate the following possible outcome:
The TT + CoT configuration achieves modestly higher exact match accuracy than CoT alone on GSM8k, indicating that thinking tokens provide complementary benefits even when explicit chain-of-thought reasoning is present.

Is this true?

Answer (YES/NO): NO